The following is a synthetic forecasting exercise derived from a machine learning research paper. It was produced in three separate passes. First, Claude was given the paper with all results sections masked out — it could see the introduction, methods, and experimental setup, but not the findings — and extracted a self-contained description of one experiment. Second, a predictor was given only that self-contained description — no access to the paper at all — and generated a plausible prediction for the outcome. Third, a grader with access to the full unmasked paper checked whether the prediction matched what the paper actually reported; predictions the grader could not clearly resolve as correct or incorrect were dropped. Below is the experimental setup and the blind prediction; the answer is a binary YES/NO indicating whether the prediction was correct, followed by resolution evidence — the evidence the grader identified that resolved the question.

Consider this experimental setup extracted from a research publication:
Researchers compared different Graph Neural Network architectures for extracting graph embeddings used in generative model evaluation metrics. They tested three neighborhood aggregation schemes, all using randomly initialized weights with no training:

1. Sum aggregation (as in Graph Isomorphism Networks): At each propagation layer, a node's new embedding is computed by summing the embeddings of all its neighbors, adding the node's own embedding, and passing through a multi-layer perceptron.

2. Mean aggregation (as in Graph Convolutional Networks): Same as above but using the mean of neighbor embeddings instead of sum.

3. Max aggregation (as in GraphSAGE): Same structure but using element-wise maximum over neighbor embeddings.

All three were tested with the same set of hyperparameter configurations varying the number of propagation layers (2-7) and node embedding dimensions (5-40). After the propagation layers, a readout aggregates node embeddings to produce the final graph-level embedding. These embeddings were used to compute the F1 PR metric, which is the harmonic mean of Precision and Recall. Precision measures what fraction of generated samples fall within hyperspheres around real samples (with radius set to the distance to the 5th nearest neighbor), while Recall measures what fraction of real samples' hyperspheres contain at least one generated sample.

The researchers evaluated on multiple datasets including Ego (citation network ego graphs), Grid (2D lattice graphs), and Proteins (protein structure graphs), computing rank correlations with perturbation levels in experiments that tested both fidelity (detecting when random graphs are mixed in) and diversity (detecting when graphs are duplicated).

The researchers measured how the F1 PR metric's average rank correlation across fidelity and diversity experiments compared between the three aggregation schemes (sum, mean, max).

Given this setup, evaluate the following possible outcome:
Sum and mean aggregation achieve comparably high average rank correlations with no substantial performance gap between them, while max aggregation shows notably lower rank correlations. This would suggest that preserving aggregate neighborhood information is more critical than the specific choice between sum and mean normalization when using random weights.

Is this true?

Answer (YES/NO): NO